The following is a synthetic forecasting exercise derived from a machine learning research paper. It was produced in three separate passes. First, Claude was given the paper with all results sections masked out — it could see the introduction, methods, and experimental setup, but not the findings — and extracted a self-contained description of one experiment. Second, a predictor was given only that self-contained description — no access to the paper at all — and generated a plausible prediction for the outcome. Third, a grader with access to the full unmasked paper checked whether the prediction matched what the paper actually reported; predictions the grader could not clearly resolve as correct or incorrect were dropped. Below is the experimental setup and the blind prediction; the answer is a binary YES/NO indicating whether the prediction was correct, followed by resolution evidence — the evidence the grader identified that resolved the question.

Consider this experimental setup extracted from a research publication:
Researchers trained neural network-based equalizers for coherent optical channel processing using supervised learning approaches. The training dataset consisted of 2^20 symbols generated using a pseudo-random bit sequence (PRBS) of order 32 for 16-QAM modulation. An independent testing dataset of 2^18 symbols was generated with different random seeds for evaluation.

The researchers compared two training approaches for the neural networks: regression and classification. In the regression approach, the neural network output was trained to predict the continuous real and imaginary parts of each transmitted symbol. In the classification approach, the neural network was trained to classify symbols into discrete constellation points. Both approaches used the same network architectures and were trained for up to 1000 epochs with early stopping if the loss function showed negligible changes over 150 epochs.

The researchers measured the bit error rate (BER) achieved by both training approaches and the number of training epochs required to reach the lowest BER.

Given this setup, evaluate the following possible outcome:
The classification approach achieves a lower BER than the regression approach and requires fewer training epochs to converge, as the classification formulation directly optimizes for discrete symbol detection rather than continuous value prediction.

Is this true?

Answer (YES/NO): NO